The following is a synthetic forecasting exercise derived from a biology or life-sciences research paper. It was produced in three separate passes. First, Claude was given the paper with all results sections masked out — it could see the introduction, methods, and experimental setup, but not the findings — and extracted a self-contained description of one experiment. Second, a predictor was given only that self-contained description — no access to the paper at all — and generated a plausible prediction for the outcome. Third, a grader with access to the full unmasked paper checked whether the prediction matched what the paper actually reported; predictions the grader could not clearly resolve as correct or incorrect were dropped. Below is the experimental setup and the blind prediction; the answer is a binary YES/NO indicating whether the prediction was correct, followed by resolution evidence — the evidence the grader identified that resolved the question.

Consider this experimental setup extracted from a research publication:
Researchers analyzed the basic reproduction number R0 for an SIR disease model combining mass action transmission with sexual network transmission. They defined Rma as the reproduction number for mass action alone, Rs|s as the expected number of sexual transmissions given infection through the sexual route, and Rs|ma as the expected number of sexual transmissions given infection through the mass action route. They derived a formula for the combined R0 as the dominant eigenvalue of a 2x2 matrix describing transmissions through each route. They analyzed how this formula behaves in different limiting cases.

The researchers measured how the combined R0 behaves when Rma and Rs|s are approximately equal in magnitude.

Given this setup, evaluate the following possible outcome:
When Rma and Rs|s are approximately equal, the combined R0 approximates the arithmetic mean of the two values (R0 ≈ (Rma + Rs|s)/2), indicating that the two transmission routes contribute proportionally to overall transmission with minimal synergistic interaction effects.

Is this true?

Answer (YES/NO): NO